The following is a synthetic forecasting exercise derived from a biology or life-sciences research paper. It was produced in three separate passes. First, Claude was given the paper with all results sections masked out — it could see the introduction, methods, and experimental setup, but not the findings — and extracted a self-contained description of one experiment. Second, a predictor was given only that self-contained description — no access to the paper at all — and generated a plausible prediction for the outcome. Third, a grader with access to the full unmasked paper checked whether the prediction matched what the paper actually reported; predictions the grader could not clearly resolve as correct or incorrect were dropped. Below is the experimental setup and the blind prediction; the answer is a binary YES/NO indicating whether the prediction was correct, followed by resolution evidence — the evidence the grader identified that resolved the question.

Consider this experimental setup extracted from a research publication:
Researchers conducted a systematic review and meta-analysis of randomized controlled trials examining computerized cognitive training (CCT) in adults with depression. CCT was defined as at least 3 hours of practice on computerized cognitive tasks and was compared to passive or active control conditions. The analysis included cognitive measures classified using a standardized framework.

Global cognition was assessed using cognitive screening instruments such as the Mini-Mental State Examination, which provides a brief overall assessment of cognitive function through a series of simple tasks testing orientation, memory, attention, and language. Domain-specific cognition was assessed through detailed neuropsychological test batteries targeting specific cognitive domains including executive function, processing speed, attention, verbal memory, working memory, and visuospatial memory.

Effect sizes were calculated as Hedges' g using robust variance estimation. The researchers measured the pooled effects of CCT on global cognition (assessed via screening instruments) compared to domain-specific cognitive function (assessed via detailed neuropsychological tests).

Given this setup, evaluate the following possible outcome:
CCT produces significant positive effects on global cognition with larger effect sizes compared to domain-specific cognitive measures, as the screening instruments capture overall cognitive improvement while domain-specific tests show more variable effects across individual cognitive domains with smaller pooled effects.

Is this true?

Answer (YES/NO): NO